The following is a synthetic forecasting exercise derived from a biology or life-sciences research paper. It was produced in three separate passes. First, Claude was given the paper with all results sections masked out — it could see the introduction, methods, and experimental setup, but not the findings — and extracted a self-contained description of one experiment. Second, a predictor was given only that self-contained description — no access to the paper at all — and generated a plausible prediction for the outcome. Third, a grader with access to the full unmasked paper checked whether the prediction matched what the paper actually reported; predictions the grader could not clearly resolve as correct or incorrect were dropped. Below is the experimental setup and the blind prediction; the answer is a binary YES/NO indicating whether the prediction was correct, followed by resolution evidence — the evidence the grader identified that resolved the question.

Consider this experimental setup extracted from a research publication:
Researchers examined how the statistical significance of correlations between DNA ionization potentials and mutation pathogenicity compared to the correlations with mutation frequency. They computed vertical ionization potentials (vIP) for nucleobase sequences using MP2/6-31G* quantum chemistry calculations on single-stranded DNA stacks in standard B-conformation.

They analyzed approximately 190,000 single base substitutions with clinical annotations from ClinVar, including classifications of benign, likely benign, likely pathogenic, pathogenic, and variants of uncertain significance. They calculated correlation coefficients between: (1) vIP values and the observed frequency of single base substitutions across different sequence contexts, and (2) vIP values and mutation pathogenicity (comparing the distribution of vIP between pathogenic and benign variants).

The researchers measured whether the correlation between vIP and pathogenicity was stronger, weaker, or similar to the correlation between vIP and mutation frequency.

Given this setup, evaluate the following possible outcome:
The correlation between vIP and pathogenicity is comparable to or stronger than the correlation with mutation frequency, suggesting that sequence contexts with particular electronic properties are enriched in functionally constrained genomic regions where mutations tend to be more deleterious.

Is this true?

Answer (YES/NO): NO